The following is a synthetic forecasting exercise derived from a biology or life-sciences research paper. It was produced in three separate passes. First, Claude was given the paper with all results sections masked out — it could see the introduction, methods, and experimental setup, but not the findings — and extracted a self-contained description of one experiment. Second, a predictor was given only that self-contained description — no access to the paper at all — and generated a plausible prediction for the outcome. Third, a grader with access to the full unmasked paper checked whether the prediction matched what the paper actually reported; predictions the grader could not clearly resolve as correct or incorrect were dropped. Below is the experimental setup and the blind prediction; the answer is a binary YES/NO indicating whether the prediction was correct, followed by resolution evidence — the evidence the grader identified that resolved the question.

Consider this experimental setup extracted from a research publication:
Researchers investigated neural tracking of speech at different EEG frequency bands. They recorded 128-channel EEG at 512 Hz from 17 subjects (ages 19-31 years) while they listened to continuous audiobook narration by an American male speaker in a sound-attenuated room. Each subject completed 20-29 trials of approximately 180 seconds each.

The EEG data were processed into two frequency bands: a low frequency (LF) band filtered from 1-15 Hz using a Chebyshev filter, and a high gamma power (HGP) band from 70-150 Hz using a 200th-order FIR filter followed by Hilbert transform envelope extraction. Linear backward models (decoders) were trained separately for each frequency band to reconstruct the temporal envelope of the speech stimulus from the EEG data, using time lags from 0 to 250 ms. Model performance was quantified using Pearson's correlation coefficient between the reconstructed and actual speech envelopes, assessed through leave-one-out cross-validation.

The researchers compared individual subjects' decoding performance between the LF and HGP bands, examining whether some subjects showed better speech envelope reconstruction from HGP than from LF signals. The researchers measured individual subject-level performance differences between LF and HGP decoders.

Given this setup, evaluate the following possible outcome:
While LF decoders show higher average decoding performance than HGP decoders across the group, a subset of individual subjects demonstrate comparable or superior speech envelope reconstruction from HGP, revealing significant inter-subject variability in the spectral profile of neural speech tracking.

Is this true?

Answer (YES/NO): YES